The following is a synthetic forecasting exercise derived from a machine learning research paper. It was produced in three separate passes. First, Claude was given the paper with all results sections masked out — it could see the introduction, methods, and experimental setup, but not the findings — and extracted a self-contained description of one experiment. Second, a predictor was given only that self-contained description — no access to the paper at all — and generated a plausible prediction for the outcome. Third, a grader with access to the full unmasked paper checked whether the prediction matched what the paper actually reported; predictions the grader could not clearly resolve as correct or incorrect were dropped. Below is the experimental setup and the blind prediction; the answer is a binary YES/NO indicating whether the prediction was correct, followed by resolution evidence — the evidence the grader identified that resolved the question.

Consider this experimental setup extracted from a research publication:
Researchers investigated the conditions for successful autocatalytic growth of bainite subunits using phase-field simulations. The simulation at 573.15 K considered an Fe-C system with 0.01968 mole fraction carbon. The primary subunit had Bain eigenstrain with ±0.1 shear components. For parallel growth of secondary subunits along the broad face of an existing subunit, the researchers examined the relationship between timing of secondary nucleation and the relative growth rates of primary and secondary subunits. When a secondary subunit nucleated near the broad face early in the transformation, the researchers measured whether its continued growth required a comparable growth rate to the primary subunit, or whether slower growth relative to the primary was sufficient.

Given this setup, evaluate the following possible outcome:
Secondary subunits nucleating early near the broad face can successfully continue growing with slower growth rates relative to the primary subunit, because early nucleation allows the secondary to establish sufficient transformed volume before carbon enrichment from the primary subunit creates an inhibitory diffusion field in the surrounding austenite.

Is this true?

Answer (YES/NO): NO